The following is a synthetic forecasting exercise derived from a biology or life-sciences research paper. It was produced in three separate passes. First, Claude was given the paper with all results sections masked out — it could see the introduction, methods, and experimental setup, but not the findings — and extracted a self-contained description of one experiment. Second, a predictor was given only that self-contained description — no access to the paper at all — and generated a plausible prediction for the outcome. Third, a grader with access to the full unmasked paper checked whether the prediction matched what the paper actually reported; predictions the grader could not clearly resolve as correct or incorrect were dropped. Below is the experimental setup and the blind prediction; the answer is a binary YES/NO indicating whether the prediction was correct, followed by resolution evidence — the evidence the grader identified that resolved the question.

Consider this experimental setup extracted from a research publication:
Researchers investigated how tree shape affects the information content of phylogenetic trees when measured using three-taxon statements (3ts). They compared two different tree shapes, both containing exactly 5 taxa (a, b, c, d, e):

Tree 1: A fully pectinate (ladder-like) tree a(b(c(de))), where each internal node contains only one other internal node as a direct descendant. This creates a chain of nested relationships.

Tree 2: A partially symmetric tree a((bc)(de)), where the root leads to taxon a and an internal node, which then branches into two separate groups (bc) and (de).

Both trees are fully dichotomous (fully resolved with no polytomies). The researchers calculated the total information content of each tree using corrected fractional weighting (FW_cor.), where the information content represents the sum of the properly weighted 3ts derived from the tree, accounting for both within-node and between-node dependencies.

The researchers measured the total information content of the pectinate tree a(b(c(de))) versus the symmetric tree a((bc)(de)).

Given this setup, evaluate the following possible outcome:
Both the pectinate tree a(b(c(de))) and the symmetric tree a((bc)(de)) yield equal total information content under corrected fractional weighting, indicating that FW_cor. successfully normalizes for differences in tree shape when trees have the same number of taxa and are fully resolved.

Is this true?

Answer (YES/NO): NO